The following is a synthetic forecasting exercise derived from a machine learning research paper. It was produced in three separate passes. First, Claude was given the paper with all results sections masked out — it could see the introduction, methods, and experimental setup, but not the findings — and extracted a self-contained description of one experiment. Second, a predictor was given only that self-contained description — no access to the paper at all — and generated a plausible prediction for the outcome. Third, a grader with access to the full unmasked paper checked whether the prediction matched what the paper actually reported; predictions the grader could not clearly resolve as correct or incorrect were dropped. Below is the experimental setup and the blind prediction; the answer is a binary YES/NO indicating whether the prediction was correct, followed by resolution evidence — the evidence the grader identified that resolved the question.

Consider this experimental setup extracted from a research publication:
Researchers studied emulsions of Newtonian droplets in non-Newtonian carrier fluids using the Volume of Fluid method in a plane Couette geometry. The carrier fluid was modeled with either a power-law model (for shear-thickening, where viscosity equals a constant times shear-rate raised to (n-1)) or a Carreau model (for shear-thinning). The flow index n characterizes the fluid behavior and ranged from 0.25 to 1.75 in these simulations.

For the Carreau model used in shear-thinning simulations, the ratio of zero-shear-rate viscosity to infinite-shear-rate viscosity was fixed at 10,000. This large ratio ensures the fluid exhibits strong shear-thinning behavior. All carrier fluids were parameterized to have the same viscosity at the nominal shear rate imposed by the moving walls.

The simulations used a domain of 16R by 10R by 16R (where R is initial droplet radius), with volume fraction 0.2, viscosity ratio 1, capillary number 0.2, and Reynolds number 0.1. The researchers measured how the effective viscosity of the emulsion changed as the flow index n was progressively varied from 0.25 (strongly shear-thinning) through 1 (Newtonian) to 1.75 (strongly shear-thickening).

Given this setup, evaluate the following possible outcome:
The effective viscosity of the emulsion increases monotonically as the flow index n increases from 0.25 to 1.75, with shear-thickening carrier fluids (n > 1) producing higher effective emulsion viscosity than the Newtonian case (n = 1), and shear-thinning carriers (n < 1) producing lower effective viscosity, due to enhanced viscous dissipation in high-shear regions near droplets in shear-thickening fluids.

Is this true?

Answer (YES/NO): NO